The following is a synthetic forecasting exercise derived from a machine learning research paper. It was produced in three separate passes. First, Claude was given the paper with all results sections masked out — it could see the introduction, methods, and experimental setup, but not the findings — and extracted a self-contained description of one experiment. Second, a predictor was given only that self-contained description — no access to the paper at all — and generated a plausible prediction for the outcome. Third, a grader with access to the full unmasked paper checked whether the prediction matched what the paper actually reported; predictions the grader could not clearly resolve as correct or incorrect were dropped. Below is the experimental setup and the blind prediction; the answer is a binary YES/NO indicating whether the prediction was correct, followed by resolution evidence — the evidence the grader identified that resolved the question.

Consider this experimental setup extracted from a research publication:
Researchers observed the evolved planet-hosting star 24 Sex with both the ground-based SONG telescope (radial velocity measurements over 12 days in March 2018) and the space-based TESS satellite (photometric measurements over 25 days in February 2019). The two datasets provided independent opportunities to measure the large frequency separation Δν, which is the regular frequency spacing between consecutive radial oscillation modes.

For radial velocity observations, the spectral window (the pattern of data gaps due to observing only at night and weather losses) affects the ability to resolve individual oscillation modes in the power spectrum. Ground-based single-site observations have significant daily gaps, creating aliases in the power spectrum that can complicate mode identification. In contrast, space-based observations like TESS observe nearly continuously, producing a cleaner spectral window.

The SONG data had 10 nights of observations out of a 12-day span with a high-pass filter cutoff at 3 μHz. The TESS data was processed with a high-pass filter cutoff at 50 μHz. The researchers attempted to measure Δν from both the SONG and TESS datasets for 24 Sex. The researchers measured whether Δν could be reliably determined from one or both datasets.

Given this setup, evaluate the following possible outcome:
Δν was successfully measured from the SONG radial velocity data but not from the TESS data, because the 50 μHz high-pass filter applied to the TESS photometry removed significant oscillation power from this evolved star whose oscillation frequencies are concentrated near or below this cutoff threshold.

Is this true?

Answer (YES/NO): NO